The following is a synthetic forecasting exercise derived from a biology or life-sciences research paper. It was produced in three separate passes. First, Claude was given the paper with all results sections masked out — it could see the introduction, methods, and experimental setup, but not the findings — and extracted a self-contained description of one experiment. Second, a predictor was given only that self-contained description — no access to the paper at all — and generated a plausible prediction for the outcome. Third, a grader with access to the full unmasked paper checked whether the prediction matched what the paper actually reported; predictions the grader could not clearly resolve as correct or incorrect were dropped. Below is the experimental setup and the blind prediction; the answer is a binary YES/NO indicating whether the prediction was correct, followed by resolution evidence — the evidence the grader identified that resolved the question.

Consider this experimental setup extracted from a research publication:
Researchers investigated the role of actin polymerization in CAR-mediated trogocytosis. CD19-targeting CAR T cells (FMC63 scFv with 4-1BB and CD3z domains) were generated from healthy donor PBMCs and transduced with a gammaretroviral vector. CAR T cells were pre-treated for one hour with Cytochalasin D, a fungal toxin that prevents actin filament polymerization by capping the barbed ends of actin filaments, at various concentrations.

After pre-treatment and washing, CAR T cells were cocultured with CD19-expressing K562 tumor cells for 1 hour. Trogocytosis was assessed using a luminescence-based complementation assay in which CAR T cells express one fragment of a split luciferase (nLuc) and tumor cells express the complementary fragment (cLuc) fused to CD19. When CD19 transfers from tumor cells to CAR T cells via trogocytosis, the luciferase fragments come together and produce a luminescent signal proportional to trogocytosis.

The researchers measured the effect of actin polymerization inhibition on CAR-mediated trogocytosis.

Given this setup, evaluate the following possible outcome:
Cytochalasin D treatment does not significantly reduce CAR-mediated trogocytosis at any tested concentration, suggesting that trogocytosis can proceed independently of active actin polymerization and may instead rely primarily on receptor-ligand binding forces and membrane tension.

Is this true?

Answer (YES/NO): NO